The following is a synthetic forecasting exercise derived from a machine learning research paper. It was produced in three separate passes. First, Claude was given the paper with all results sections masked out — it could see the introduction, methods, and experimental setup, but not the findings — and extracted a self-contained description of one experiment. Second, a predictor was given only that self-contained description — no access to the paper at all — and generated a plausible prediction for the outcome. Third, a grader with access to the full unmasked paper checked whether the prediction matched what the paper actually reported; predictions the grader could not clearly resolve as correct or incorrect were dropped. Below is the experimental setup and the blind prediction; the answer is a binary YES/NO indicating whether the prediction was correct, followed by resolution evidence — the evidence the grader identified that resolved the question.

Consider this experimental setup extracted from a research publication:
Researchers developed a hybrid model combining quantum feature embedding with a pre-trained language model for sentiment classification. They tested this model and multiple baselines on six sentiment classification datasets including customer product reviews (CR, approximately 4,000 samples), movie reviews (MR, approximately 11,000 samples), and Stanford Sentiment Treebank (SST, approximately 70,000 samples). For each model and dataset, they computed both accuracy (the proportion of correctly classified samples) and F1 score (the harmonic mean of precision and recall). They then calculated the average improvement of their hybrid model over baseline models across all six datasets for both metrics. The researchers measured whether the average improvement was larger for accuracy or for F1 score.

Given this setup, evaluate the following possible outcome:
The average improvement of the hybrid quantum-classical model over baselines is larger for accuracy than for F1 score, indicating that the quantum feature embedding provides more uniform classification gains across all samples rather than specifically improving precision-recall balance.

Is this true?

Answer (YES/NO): NO